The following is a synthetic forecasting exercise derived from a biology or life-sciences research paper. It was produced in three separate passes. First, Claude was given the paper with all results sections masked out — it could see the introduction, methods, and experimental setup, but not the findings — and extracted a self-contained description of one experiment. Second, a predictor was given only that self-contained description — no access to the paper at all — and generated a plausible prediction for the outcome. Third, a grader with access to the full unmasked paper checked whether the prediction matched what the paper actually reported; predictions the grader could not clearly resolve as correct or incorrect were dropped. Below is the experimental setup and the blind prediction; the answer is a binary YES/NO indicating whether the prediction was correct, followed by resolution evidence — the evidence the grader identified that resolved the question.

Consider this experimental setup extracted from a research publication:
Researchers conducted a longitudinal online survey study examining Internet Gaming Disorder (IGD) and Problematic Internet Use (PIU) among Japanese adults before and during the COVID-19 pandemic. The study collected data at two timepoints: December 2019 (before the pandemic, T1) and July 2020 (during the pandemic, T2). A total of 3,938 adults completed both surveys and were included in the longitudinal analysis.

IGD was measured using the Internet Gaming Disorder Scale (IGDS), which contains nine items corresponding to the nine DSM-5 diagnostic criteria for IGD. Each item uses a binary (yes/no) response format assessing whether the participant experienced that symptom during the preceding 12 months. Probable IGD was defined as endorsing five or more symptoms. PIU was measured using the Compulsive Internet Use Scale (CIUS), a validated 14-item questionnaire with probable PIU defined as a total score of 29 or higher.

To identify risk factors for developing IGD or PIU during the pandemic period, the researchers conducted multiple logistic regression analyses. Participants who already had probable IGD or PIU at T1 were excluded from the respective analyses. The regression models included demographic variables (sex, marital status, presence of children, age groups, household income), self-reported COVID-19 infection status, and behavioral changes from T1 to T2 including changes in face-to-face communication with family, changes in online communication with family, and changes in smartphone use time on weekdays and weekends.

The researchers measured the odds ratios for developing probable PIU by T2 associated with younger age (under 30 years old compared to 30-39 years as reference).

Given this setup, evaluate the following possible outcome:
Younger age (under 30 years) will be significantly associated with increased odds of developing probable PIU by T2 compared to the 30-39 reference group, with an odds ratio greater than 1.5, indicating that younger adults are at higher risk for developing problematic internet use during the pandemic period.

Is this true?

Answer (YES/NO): NO